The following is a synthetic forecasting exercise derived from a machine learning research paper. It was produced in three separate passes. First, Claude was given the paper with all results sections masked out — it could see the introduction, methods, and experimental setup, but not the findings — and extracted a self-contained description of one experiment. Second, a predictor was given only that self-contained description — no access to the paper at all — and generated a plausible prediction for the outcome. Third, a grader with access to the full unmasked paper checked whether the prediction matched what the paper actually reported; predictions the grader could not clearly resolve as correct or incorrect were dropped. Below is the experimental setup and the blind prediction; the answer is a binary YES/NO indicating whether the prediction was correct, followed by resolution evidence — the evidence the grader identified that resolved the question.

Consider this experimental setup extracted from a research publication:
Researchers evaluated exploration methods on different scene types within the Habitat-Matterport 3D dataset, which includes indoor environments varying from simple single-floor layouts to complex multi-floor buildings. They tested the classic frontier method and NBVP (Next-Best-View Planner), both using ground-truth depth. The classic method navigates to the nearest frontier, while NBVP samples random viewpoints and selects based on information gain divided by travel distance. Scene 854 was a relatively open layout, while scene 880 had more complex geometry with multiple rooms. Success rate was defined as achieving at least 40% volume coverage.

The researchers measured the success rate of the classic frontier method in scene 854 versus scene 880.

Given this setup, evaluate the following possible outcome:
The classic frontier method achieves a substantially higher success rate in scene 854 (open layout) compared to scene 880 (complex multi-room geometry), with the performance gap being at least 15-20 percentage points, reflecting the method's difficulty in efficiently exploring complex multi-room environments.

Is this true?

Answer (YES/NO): YES